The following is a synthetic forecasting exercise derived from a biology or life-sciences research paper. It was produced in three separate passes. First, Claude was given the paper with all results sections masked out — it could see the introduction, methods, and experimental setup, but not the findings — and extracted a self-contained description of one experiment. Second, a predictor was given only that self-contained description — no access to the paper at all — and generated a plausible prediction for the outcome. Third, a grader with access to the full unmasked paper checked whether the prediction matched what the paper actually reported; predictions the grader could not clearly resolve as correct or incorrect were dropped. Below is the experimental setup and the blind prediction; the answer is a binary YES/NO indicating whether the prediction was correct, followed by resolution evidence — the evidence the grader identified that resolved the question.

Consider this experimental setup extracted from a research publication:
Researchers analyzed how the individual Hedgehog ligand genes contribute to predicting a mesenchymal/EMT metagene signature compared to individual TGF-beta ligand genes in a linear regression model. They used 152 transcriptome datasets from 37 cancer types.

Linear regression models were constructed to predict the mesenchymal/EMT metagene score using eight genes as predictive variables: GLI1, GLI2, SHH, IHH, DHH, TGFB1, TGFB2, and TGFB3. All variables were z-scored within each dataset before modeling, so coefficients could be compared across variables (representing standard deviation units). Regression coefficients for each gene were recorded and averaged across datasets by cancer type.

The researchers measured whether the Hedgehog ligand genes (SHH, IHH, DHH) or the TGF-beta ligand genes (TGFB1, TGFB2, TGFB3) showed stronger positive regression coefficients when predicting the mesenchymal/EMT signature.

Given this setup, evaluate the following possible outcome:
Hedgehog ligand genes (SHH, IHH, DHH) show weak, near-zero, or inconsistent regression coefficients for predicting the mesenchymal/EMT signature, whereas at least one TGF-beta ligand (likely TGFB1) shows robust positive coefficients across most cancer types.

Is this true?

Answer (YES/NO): YES